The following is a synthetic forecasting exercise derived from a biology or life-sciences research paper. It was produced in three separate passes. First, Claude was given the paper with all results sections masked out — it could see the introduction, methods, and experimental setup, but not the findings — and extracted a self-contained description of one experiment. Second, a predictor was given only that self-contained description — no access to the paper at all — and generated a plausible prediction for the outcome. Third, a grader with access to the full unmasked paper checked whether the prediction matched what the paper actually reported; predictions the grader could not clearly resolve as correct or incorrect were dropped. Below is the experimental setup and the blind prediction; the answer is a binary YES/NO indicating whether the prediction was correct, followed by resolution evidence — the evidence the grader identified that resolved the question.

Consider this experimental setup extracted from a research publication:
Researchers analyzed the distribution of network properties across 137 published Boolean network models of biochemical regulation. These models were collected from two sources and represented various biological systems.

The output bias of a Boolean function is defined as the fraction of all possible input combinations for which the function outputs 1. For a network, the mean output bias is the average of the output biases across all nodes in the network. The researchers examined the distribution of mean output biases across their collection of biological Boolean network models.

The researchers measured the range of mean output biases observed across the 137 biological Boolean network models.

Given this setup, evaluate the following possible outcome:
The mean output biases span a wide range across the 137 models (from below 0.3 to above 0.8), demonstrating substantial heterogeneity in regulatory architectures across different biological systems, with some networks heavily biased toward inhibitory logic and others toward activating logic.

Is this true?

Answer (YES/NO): NO